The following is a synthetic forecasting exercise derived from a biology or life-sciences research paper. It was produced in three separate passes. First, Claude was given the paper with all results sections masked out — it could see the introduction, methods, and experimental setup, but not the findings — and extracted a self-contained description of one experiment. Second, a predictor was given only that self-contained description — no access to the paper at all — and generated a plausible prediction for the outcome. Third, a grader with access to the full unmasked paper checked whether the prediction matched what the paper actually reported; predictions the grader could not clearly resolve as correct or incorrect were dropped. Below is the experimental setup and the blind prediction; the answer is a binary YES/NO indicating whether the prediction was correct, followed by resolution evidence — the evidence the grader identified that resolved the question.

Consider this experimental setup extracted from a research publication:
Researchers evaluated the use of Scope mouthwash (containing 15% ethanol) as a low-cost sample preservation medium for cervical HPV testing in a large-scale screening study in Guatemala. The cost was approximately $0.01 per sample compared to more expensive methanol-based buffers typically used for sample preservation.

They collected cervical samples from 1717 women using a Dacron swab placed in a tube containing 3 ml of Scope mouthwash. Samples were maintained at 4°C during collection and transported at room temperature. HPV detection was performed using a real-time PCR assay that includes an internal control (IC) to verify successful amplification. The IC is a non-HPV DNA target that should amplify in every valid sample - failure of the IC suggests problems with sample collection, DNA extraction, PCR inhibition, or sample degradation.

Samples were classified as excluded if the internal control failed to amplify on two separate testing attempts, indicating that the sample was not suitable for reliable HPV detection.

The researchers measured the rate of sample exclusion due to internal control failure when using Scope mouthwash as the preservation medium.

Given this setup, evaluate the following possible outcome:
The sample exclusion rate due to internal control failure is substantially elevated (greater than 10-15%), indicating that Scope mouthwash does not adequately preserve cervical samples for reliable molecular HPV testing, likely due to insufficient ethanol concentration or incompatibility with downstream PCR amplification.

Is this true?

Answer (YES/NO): NO